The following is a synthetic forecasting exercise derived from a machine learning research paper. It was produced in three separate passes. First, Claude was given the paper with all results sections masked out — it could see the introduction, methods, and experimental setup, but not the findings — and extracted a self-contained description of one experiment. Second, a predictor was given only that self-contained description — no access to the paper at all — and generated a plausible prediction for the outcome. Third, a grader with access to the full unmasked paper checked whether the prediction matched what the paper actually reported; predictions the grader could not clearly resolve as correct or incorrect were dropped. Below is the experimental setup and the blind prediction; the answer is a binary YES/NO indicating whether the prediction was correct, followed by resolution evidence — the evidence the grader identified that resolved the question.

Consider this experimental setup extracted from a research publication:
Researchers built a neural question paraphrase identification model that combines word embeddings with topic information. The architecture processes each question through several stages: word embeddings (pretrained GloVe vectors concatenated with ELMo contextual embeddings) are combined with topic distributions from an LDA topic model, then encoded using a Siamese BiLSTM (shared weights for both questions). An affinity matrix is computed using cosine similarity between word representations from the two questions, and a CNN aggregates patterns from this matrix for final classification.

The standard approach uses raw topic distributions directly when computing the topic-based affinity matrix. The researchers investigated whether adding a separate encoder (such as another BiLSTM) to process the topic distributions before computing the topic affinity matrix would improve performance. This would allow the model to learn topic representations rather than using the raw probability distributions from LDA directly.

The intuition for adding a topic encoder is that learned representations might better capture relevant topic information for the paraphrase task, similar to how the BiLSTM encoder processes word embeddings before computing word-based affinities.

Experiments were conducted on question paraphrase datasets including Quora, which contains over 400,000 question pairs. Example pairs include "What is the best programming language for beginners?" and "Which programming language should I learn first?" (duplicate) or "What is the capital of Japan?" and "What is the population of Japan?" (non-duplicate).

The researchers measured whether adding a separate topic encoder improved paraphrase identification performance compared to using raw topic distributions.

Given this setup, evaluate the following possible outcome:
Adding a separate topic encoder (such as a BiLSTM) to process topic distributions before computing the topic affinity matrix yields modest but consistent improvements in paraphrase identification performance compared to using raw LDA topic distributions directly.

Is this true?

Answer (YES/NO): NO